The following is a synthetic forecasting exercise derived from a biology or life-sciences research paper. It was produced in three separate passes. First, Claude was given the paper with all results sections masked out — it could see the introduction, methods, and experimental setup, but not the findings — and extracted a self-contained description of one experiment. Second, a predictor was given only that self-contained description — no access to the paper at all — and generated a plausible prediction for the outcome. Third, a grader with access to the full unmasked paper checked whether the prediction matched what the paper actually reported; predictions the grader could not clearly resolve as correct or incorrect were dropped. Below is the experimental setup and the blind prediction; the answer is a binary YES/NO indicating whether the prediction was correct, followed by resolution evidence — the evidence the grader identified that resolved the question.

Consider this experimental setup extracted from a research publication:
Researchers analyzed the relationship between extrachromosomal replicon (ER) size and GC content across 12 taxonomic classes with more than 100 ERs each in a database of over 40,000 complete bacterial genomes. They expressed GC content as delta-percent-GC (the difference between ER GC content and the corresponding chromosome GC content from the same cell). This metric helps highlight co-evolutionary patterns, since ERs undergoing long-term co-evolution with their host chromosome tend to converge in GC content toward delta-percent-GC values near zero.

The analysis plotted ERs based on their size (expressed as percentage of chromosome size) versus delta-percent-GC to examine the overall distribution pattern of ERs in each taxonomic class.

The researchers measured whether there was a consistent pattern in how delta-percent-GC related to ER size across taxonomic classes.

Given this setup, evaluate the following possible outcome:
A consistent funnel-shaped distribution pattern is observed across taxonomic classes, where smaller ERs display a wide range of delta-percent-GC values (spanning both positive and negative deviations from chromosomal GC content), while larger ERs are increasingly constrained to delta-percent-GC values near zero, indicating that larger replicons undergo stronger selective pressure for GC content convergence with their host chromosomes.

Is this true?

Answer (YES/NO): NO